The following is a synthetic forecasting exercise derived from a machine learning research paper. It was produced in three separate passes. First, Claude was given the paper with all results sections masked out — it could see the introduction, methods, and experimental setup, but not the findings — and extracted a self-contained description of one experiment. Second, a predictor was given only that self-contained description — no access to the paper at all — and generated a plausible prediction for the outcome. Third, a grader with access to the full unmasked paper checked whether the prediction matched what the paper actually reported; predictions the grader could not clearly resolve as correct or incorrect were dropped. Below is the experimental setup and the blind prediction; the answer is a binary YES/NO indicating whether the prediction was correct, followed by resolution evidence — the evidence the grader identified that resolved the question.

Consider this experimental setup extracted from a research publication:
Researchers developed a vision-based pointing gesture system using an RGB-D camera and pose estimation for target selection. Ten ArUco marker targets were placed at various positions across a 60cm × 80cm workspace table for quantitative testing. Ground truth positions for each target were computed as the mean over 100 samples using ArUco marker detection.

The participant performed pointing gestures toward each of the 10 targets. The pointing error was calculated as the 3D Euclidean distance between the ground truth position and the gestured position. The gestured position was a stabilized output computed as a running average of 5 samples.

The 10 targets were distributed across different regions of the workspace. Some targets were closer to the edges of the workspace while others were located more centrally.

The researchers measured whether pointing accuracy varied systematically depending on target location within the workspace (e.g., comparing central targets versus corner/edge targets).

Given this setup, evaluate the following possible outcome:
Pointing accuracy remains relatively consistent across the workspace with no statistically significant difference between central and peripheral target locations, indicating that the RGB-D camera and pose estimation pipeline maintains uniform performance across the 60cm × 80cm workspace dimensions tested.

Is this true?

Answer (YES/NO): NO